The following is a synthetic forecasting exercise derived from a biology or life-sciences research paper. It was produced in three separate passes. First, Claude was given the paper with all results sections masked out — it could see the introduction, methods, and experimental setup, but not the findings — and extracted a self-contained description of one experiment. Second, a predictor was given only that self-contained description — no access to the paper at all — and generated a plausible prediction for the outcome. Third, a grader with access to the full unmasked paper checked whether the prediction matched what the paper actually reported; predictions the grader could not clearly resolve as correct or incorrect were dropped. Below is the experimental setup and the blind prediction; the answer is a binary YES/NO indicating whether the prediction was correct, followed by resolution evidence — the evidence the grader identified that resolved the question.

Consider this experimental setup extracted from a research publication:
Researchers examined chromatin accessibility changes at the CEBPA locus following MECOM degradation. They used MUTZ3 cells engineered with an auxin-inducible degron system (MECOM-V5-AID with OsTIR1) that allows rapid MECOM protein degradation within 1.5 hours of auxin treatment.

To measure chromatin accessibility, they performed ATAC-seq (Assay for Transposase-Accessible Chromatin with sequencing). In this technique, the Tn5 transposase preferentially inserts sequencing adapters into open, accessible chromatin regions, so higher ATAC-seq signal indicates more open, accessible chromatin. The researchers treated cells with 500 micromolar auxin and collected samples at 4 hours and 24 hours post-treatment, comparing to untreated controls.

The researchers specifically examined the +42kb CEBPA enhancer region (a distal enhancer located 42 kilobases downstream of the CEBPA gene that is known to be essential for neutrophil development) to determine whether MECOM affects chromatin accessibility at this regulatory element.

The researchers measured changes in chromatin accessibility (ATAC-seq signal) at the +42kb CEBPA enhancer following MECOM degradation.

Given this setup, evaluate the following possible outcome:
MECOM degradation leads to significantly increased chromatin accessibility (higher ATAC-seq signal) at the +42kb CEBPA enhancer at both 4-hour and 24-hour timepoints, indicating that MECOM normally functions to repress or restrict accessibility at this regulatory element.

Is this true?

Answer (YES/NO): NO